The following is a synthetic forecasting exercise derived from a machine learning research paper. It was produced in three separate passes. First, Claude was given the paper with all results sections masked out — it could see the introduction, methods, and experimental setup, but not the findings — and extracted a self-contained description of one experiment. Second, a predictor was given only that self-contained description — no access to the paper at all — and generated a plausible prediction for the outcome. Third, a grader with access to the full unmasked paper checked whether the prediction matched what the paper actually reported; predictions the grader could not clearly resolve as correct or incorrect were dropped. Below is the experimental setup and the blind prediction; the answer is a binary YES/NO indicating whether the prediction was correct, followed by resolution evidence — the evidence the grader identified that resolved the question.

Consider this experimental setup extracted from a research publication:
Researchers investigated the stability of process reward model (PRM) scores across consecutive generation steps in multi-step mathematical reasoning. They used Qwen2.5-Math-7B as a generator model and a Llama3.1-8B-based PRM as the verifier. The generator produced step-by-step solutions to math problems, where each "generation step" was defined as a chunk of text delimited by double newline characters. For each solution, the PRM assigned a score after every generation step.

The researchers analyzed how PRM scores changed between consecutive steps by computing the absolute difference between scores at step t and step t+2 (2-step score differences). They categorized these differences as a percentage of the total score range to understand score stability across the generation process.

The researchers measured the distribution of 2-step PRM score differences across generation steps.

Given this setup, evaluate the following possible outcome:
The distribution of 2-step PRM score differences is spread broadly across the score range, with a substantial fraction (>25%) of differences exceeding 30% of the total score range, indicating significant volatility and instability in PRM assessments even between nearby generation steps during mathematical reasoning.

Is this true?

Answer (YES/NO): NO